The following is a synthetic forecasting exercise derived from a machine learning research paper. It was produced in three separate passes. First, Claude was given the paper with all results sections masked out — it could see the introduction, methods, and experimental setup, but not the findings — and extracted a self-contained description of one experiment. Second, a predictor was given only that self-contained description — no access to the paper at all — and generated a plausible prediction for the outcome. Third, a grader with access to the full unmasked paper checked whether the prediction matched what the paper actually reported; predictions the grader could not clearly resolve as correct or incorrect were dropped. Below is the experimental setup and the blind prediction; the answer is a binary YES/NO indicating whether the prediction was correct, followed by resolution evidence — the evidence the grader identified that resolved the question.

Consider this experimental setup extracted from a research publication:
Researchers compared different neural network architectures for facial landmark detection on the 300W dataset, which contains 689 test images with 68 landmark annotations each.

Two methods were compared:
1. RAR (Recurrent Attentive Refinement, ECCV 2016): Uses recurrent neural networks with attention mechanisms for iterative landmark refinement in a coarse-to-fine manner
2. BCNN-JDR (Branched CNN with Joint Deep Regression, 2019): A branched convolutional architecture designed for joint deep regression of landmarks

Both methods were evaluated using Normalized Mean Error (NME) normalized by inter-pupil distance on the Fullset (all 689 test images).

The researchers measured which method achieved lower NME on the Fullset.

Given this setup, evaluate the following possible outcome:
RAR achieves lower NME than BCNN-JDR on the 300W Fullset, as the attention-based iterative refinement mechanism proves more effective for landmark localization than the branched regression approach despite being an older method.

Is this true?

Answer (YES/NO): NO